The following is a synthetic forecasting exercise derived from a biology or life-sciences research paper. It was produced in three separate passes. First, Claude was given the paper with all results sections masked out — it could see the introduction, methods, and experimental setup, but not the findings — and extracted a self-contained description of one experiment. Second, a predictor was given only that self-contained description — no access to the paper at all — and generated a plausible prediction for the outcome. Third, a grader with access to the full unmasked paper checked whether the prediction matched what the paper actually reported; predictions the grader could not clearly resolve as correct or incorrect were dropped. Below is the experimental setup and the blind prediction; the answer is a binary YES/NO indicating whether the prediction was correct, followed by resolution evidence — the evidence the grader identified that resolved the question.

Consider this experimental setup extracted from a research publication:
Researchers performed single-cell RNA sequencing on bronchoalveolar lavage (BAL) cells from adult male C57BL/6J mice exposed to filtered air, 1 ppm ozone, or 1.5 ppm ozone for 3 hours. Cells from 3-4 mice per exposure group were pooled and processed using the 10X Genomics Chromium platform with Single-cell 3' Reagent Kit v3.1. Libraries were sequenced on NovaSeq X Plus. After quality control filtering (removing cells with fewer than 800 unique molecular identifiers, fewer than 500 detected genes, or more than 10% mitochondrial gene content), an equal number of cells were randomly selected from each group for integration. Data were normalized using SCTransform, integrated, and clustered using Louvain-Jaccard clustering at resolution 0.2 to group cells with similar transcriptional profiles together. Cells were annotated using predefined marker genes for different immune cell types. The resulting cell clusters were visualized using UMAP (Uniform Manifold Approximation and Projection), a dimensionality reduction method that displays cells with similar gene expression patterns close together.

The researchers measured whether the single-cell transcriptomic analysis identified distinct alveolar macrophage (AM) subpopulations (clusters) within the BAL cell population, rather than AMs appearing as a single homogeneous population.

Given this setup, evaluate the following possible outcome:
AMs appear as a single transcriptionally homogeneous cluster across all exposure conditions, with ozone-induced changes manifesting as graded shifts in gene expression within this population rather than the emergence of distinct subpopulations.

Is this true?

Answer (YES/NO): NO